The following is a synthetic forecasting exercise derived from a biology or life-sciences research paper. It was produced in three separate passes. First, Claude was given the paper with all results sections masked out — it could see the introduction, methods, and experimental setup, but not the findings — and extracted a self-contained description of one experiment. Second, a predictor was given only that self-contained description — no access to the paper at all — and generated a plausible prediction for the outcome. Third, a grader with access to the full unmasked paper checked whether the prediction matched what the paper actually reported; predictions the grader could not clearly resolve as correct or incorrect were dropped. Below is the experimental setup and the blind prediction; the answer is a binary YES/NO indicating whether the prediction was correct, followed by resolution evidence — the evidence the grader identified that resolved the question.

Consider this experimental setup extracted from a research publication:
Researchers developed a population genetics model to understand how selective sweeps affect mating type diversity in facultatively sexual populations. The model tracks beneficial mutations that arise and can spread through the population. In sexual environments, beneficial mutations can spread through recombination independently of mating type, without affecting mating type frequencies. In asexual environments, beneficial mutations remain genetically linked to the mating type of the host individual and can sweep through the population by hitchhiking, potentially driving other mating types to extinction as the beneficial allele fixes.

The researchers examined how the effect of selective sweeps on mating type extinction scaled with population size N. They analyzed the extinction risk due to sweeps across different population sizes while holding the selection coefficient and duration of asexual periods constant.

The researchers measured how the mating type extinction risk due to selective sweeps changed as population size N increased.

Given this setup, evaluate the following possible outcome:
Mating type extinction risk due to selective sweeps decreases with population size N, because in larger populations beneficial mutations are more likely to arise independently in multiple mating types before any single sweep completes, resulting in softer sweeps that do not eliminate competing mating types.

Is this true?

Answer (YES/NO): NO